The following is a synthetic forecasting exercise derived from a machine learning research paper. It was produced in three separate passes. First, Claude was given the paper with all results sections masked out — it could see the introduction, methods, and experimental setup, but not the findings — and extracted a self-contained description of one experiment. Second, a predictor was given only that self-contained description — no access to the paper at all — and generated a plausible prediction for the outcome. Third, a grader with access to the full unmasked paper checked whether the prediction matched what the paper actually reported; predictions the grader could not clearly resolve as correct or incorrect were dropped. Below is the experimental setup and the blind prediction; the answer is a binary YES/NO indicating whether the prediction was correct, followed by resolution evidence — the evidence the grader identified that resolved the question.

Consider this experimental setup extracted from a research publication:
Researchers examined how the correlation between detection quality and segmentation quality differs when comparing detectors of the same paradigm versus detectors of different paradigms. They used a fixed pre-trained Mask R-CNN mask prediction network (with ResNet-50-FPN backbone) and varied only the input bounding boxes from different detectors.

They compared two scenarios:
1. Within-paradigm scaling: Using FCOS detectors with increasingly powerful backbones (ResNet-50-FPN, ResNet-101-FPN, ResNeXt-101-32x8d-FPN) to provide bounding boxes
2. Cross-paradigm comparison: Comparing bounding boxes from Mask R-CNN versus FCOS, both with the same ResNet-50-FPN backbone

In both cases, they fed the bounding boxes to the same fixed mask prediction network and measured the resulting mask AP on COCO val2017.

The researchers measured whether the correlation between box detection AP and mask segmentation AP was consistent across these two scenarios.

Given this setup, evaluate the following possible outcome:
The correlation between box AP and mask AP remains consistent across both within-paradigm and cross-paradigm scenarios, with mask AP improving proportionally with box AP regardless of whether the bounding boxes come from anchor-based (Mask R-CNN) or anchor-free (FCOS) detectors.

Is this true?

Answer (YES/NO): NO